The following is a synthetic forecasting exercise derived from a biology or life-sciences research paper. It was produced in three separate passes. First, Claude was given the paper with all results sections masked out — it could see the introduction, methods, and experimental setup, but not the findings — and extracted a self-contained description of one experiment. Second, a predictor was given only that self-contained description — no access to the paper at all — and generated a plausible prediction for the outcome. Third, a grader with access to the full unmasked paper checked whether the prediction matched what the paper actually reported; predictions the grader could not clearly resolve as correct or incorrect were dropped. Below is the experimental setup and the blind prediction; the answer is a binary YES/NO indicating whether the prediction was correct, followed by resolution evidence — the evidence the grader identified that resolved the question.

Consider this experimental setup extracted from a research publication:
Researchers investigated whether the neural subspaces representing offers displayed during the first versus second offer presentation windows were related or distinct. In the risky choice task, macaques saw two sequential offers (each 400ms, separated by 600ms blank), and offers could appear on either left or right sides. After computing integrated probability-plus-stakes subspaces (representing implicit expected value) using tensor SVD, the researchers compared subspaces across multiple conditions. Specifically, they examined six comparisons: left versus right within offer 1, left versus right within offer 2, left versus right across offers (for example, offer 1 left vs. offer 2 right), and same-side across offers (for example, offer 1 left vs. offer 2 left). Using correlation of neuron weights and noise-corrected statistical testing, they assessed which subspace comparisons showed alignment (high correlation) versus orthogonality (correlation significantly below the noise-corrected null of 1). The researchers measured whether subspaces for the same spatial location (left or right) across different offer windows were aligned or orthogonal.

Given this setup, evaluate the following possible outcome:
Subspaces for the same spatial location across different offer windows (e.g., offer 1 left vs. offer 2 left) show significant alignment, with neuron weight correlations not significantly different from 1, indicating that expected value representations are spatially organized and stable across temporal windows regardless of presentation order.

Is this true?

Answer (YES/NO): NO